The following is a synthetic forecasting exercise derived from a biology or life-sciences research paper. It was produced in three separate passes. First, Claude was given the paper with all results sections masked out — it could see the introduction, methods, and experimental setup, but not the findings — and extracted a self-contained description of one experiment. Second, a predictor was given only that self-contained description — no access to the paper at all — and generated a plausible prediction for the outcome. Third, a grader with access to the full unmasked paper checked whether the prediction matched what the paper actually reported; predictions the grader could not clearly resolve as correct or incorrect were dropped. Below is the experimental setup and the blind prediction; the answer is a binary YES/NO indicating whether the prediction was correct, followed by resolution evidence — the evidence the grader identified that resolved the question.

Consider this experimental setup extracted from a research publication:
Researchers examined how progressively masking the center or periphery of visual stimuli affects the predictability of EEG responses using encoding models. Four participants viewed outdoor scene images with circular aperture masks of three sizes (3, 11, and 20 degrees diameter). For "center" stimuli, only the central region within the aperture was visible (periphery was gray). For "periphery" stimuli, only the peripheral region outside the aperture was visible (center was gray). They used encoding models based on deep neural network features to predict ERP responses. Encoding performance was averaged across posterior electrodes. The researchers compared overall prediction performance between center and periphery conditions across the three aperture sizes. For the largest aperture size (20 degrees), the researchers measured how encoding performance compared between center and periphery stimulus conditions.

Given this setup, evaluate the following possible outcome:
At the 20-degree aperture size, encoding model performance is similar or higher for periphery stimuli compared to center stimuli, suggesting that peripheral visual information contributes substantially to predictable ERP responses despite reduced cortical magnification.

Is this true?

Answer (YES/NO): NO